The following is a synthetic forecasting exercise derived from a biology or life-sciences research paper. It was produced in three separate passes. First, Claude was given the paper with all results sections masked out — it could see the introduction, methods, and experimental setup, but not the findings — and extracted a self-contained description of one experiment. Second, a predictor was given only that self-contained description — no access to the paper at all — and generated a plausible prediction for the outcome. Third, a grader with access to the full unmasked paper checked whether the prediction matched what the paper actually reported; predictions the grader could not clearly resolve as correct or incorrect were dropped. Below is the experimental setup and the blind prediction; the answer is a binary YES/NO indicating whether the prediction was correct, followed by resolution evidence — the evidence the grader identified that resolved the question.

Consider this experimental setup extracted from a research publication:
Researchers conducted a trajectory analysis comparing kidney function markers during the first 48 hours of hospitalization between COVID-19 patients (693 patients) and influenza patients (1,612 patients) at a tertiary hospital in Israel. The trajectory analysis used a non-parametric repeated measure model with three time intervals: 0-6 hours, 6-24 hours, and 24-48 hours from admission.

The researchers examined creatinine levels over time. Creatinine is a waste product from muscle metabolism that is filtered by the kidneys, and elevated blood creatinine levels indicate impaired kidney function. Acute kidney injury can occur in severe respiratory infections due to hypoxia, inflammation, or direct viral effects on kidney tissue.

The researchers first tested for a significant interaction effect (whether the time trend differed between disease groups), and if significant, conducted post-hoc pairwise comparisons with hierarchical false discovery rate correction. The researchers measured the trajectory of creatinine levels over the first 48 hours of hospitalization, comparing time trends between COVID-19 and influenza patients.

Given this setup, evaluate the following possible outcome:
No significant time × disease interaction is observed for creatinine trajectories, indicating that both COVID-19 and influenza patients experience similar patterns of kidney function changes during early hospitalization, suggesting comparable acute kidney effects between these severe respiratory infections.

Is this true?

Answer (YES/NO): YES